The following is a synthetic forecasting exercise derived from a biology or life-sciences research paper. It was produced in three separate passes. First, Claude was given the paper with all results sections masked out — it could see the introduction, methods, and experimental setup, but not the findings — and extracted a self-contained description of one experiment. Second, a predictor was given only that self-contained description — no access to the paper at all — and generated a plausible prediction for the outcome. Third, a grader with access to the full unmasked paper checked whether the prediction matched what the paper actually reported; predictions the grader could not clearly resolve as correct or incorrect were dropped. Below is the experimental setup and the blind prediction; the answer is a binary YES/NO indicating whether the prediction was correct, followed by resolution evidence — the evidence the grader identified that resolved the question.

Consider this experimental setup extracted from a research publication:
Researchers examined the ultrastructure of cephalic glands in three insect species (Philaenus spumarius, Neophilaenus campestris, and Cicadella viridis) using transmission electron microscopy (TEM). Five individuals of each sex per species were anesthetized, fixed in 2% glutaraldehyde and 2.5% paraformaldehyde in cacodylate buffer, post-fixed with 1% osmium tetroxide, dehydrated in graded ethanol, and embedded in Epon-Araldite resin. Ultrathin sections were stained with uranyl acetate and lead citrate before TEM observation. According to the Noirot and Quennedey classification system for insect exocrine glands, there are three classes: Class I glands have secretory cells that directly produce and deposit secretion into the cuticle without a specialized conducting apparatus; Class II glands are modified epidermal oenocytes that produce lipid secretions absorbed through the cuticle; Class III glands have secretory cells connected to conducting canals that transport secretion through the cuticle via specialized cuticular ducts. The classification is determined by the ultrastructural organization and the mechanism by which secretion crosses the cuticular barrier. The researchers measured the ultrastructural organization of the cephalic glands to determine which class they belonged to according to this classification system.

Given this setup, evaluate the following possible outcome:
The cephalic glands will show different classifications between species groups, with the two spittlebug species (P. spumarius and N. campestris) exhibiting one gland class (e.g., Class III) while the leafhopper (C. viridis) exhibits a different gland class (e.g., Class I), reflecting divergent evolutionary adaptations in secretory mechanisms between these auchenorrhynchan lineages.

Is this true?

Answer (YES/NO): NO